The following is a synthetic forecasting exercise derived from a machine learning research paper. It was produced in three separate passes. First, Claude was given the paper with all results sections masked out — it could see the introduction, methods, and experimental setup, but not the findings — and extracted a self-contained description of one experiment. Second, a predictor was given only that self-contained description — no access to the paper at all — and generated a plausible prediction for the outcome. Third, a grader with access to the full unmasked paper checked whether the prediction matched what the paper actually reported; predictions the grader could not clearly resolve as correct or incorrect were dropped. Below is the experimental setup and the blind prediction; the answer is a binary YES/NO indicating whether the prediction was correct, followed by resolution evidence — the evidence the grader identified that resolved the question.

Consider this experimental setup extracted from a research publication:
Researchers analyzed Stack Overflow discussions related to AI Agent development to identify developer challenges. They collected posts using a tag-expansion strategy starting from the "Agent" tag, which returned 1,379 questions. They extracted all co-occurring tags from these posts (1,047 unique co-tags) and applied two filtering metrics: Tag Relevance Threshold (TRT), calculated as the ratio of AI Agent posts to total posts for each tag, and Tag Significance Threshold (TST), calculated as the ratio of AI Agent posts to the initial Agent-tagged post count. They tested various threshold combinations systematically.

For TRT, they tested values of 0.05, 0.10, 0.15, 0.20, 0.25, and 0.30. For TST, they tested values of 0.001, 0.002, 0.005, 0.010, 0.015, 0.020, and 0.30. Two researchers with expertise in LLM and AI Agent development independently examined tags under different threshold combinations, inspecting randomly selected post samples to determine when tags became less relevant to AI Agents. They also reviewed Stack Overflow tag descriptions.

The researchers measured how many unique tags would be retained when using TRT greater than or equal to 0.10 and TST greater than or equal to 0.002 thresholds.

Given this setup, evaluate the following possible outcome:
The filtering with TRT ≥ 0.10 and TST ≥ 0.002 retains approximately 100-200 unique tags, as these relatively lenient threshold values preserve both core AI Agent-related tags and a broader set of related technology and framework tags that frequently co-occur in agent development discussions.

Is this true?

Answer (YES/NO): NO